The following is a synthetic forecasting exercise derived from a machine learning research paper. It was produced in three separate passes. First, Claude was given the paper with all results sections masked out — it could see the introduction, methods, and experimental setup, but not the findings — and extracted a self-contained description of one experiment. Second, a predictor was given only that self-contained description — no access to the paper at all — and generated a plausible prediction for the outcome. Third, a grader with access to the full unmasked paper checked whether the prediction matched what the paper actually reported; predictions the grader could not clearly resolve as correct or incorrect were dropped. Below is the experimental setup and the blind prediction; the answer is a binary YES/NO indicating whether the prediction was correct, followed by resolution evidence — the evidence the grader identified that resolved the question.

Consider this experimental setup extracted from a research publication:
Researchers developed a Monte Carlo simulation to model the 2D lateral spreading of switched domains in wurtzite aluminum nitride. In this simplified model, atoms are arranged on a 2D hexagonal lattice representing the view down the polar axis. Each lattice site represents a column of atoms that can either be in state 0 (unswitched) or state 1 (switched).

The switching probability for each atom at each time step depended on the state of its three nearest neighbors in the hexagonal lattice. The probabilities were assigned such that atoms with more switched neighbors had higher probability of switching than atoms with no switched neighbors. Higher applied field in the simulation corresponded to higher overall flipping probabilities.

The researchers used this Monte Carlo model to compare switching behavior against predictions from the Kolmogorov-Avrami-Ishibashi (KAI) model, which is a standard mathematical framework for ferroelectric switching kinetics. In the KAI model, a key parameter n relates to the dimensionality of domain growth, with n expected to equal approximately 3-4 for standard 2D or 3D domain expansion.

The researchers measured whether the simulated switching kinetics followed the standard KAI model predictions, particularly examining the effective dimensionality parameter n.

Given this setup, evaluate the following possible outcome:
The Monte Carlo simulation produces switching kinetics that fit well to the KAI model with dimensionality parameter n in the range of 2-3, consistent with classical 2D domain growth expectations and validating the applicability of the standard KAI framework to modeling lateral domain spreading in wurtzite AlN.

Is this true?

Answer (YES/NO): NO